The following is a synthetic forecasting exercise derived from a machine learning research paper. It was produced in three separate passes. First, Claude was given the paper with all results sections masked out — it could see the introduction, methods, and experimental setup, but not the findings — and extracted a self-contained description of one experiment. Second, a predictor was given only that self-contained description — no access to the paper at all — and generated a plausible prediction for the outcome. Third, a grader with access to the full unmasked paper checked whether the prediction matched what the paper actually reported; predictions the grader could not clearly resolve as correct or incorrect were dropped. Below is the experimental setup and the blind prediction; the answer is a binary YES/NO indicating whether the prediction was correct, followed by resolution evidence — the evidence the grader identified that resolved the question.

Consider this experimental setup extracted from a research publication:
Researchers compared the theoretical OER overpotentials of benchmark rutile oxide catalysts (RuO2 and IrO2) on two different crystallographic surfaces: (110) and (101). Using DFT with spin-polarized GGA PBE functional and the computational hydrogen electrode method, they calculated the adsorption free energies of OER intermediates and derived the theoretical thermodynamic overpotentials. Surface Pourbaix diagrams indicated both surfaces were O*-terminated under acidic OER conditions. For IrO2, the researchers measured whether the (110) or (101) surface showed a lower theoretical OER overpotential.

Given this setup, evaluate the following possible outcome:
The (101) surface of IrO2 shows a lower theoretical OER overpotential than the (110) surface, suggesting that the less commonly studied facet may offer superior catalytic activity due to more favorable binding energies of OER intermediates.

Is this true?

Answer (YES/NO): YES